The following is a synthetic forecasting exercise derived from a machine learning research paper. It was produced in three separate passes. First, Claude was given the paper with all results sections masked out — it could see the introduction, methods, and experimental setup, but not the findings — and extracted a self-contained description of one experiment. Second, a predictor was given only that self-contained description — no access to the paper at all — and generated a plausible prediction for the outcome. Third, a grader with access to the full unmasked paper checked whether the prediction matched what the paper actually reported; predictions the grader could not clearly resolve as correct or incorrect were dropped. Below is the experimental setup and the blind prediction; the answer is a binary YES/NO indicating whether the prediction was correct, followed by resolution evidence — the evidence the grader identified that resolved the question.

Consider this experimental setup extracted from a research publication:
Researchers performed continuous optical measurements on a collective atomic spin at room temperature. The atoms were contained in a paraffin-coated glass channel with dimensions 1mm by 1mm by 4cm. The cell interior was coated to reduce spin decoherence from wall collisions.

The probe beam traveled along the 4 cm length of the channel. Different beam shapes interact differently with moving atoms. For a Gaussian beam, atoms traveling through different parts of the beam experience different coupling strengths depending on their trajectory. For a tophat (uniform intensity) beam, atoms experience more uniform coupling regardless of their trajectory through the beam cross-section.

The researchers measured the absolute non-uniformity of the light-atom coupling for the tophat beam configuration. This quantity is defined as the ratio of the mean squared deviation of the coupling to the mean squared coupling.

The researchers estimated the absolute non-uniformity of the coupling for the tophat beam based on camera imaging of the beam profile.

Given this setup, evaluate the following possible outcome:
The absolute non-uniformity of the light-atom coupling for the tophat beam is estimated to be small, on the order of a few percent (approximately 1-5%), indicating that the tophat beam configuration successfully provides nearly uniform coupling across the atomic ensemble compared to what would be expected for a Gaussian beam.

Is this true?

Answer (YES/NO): NO